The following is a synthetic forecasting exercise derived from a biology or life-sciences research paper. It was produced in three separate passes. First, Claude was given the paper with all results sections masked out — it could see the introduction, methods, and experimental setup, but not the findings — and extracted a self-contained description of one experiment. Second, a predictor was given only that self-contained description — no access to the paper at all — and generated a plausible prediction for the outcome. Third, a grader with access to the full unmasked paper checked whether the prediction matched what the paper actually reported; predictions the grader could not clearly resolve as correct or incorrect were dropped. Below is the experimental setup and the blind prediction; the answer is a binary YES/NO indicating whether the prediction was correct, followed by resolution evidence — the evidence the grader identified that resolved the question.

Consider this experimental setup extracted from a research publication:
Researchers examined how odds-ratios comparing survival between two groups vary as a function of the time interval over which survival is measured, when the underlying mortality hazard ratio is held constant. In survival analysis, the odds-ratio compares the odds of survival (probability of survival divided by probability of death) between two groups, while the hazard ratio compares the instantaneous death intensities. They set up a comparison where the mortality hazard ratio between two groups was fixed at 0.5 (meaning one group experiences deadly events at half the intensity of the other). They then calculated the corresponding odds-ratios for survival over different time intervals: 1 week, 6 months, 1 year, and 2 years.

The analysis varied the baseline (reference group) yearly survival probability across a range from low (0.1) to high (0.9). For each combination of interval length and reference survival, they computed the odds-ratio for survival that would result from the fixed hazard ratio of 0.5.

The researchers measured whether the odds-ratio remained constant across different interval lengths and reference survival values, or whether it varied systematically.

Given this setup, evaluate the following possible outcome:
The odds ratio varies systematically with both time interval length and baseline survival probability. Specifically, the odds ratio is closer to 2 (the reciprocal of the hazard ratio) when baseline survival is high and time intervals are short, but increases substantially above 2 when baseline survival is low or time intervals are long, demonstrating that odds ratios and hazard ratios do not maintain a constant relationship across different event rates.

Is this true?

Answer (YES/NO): YES